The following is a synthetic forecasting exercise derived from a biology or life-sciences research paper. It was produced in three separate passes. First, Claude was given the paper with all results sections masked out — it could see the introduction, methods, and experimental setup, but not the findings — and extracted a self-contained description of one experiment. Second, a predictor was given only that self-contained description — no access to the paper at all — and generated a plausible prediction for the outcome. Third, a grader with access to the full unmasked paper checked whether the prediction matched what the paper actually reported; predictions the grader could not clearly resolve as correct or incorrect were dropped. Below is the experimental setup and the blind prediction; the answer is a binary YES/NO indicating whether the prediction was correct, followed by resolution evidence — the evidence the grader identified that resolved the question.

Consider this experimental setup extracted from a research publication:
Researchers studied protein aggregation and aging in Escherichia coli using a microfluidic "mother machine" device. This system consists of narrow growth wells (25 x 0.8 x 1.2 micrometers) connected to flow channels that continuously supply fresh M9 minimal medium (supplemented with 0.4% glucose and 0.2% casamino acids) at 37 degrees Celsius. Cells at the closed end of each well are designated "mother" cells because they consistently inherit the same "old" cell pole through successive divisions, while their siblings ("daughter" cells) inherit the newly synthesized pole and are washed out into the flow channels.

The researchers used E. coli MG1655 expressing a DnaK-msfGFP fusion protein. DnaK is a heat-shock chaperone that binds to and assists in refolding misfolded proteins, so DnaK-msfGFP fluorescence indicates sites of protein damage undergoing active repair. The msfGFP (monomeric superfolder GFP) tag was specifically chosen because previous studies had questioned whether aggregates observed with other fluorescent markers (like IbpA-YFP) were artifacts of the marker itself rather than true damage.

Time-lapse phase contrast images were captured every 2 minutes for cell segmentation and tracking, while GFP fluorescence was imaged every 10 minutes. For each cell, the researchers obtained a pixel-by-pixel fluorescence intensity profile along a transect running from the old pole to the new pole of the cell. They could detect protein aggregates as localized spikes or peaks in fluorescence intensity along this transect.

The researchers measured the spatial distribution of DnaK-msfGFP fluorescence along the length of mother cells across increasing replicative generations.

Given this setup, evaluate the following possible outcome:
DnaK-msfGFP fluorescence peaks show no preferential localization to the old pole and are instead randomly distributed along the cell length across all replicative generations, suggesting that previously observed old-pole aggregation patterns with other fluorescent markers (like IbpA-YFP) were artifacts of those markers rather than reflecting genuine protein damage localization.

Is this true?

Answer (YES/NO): NO